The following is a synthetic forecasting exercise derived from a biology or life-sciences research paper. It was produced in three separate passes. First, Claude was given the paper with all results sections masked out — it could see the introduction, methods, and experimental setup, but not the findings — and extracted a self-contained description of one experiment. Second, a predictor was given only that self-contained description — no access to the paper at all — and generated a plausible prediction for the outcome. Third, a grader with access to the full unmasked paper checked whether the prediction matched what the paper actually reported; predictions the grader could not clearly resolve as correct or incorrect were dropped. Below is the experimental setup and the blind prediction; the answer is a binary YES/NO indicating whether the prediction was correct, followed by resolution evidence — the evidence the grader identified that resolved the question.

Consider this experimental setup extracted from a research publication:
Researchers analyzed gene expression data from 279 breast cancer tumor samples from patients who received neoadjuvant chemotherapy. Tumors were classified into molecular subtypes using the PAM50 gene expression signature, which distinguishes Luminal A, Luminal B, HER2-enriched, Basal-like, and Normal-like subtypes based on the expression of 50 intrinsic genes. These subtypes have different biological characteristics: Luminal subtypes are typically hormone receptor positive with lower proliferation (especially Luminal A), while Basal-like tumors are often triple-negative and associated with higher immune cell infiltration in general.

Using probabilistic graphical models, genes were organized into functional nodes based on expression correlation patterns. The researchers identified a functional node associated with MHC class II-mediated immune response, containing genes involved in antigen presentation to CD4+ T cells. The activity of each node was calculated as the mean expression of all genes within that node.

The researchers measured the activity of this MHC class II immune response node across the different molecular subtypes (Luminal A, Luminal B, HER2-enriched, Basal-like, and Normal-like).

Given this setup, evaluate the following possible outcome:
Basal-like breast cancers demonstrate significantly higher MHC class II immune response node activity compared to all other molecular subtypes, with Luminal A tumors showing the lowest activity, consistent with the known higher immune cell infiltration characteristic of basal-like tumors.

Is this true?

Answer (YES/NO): NO